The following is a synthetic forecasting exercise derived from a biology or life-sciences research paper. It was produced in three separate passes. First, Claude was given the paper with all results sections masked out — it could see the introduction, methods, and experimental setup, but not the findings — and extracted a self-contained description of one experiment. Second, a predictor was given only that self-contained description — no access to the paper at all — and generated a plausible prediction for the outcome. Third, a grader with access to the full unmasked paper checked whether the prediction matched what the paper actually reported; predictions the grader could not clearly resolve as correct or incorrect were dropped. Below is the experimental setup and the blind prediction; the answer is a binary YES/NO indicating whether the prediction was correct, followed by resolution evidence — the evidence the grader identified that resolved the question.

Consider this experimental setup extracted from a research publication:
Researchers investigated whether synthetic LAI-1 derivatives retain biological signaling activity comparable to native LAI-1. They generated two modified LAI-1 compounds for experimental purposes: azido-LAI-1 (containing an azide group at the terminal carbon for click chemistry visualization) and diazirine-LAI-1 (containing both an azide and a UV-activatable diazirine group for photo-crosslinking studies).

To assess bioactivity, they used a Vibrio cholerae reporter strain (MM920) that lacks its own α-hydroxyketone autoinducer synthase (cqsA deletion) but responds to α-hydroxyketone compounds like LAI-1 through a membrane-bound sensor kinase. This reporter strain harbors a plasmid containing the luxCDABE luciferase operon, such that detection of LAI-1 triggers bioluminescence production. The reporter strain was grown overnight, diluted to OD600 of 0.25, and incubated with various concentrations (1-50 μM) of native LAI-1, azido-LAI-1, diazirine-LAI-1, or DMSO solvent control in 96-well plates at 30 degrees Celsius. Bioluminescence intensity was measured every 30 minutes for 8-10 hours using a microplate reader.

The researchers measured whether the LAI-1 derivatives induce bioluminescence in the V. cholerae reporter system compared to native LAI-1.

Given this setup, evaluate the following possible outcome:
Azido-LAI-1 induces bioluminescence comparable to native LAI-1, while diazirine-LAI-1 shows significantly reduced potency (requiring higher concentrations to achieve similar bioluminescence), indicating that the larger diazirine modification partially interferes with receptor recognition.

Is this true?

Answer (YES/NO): YES